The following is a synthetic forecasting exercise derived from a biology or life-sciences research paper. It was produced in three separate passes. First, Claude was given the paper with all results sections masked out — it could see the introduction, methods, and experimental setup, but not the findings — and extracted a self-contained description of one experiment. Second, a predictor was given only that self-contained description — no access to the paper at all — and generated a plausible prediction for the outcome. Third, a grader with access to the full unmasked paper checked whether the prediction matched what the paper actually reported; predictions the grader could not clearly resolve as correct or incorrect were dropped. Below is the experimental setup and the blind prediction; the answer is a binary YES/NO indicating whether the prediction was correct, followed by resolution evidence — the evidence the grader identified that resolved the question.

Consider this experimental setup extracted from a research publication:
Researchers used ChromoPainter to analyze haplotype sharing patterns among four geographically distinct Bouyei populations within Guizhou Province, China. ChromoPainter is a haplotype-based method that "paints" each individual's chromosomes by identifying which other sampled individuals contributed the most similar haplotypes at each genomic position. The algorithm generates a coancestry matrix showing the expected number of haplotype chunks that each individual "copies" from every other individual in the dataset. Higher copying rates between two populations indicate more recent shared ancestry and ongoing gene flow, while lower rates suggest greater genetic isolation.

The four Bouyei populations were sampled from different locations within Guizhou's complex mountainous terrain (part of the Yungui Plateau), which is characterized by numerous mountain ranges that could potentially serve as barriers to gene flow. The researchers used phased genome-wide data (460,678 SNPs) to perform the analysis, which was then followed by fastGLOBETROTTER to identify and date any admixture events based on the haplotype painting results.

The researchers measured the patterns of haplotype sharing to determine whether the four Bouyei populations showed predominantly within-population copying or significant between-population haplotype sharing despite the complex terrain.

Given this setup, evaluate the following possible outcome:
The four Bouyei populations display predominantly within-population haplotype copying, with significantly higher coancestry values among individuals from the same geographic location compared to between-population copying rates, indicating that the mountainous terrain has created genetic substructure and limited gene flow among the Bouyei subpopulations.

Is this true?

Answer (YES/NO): NO